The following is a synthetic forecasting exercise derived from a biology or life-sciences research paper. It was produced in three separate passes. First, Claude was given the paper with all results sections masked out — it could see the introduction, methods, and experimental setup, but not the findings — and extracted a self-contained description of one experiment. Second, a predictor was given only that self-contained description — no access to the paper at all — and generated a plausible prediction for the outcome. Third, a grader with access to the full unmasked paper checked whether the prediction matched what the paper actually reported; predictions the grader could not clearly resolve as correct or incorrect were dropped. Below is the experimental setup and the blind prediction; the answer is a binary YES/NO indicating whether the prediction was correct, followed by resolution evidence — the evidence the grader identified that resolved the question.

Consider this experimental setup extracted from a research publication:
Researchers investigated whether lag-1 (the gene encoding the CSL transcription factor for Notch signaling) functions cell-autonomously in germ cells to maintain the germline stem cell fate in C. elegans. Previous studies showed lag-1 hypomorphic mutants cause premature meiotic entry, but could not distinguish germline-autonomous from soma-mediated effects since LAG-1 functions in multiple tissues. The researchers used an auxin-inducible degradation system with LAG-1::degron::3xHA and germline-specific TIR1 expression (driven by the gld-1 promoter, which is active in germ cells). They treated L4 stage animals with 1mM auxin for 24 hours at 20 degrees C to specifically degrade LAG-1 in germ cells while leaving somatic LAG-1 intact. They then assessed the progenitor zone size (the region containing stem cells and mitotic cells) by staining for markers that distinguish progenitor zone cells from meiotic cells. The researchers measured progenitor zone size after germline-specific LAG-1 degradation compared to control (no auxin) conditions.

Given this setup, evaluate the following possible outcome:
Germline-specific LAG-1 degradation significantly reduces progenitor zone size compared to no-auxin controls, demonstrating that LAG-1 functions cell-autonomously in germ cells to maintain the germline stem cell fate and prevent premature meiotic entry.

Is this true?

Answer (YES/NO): YES